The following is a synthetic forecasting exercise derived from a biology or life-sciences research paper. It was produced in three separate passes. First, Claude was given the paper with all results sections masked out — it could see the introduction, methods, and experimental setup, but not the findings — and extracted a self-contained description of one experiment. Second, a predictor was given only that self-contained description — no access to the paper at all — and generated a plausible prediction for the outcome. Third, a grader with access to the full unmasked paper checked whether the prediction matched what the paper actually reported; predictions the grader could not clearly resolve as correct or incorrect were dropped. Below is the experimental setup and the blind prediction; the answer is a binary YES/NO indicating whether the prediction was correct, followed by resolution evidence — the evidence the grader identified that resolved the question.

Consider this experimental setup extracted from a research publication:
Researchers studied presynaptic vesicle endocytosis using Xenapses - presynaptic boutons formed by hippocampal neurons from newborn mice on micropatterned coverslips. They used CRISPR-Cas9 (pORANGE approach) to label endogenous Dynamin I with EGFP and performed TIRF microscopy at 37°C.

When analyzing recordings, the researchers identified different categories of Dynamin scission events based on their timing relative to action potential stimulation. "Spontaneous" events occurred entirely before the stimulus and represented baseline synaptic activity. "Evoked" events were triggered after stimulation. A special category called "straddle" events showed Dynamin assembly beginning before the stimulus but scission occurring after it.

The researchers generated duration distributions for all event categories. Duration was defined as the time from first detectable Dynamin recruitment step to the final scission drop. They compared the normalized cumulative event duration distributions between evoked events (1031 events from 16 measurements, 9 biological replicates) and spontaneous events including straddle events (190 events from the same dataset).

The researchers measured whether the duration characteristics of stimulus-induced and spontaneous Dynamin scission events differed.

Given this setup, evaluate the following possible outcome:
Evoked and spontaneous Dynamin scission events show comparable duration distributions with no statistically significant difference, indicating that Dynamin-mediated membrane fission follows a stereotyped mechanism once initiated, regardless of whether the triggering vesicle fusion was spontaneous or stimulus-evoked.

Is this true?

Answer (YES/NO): YES